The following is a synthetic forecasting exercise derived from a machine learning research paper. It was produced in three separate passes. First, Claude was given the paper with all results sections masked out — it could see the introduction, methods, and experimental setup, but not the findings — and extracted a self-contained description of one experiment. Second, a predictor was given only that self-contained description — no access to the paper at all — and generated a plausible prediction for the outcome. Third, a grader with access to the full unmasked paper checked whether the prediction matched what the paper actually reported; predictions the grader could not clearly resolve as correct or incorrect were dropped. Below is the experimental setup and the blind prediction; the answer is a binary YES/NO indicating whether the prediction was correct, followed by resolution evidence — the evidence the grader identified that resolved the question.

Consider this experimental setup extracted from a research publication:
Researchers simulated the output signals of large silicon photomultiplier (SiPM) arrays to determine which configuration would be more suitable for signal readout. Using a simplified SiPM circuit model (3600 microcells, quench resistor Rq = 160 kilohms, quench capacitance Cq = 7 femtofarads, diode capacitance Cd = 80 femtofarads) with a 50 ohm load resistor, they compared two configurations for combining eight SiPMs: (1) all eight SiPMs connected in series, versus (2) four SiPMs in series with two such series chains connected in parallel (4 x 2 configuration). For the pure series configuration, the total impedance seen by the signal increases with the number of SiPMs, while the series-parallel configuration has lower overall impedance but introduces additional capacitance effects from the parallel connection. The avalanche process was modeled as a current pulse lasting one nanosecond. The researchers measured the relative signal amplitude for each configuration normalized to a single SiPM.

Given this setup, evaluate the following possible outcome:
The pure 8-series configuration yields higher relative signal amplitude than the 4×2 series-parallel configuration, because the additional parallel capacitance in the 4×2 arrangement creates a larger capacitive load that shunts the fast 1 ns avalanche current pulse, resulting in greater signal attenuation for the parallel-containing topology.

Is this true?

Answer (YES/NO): NO